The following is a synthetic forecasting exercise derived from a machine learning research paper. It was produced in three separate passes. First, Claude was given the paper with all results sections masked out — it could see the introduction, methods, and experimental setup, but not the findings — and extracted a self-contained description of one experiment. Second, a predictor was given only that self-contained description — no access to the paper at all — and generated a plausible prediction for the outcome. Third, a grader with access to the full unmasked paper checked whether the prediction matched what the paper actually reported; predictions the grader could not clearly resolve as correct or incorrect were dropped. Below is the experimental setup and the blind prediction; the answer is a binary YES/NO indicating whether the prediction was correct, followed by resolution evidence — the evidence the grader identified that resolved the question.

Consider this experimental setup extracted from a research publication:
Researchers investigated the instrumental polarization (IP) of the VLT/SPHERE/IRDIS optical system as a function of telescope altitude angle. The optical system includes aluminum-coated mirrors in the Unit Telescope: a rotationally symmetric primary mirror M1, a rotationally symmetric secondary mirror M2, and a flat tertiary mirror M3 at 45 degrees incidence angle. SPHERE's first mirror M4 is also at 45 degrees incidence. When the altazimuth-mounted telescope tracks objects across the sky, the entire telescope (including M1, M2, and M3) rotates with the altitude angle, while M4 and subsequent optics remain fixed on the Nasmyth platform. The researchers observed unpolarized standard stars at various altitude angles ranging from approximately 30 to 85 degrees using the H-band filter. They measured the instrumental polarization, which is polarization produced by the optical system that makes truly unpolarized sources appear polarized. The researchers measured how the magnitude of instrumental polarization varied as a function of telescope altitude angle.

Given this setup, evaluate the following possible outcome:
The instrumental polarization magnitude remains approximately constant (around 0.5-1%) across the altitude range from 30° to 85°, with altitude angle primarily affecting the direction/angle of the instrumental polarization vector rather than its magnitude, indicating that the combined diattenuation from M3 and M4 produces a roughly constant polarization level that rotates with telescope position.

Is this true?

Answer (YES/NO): NO